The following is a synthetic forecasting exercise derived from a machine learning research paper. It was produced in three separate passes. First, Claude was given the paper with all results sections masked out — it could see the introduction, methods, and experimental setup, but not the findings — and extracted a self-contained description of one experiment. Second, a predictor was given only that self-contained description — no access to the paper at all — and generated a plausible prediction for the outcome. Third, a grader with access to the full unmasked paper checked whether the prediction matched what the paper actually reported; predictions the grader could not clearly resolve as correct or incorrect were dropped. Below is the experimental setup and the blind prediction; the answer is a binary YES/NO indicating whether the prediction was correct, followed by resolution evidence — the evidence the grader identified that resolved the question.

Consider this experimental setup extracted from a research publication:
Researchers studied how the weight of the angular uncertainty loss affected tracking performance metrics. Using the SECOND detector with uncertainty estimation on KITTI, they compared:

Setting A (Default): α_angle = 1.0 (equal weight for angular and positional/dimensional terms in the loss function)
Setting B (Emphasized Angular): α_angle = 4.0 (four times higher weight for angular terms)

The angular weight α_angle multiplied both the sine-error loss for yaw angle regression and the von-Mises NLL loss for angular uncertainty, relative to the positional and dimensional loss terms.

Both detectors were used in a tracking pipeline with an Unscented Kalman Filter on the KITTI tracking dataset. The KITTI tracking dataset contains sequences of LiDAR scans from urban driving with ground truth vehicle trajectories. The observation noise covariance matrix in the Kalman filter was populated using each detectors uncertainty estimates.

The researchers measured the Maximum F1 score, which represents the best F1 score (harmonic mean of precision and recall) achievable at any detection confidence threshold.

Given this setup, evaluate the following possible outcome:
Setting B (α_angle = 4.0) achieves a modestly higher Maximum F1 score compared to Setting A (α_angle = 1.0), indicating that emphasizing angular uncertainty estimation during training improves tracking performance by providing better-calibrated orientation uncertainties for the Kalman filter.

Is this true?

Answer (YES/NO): YES